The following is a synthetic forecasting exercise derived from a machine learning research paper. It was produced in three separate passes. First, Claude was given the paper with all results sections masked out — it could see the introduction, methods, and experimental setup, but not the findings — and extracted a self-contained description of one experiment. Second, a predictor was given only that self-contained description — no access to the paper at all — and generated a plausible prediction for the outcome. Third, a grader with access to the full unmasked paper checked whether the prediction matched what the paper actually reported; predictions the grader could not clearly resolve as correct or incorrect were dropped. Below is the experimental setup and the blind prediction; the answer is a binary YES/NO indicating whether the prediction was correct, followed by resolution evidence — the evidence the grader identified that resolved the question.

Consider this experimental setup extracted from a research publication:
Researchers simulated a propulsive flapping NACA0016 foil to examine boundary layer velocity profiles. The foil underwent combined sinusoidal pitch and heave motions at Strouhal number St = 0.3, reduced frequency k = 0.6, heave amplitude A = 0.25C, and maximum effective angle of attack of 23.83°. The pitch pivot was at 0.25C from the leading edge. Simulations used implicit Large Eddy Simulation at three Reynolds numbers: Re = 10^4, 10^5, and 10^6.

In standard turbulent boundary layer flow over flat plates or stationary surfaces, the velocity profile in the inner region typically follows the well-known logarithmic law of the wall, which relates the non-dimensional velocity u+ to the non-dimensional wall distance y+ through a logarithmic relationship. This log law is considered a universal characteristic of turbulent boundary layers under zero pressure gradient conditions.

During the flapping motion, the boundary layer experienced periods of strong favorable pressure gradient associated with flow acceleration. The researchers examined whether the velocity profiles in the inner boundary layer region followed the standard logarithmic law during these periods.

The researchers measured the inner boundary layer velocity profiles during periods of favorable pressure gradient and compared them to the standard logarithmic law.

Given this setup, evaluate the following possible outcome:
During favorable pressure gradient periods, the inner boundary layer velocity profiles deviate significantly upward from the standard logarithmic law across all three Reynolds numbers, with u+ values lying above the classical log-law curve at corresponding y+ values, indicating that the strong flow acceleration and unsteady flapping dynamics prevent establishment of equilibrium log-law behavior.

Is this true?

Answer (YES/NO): YES